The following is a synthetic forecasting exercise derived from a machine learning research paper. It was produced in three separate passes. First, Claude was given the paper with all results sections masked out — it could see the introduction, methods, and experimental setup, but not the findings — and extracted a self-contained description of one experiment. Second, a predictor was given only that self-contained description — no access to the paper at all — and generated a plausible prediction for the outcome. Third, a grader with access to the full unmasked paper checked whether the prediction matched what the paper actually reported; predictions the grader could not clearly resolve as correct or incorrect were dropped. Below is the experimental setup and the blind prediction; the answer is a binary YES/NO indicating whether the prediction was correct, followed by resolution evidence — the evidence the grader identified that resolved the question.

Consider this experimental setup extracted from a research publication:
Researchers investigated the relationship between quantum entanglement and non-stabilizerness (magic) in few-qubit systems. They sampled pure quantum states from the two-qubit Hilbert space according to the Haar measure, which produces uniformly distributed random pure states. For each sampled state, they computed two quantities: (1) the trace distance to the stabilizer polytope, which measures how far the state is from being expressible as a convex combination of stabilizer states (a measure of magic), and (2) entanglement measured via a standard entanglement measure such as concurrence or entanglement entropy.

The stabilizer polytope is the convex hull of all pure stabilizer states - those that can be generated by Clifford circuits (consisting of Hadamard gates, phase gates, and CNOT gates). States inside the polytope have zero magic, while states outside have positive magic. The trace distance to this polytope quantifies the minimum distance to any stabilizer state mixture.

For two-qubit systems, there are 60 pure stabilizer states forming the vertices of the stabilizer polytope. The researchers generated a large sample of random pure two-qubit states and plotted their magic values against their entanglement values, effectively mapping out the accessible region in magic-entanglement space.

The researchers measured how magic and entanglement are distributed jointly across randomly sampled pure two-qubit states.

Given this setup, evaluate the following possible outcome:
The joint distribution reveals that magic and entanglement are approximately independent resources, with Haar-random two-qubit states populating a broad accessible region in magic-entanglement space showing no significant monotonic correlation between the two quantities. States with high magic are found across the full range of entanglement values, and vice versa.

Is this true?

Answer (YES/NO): NO